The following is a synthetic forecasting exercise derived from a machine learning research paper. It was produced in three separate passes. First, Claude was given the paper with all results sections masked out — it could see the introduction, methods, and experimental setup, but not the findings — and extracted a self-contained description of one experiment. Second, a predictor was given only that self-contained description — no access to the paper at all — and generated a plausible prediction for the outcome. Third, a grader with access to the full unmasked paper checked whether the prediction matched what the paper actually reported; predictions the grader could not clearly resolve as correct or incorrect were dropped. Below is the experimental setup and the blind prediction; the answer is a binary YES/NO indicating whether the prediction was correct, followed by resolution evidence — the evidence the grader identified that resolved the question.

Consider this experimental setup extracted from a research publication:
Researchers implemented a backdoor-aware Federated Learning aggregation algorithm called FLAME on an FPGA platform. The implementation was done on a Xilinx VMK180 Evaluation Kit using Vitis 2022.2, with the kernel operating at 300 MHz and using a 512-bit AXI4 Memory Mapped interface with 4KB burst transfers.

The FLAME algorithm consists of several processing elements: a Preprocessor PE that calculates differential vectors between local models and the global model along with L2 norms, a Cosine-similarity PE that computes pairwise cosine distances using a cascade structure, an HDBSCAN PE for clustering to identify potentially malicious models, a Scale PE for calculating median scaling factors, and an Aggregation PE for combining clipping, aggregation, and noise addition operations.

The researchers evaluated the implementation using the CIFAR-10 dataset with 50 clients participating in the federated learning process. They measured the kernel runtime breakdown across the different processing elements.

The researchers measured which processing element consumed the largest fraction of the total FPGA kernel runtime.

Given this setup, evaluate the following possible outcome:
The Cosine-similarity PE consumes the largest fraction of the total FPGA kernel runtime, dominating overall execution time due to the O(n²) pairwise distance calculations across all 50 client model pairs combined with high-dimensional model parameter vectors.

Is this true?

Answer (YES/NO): YES